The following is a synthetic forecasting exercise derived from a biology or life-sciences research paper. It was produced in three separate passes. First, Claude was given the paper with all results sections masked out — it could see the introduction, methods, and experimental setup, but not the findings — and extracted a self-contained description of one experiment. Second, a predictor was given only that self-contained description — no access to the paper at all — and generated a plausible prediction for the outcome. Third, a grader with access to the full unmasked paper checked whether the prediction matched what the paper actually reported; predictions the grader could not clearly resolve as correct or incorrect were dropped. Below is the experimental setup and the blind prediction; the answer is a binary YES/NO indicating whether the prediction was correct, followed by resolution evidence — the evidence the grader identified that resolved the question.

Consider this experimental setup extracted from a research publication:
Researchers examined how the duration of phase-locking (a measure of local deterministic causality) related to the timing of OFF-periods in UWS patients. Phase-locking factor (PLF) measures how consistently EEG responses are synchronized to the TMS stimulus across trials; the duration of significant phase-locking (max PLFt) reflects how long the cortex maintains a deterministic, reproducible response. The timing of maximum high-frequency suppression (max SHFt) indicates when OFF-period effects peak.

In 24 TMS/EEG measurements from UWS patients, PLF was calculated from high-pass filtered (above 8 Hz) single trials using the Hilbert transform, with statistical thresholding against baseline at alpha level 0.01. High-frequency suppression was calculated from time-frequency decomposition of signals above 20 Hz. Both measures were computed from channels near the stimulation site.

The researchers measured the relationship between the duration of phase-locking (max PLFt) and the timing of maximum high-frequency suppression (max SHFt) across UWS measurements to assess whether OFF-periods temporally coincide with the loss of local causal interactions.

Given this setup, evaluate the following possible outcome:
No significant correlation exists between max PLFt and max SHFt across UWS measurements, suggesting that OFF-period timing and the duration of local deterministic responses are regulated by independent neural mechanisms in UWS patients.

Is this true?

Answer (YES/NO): NO